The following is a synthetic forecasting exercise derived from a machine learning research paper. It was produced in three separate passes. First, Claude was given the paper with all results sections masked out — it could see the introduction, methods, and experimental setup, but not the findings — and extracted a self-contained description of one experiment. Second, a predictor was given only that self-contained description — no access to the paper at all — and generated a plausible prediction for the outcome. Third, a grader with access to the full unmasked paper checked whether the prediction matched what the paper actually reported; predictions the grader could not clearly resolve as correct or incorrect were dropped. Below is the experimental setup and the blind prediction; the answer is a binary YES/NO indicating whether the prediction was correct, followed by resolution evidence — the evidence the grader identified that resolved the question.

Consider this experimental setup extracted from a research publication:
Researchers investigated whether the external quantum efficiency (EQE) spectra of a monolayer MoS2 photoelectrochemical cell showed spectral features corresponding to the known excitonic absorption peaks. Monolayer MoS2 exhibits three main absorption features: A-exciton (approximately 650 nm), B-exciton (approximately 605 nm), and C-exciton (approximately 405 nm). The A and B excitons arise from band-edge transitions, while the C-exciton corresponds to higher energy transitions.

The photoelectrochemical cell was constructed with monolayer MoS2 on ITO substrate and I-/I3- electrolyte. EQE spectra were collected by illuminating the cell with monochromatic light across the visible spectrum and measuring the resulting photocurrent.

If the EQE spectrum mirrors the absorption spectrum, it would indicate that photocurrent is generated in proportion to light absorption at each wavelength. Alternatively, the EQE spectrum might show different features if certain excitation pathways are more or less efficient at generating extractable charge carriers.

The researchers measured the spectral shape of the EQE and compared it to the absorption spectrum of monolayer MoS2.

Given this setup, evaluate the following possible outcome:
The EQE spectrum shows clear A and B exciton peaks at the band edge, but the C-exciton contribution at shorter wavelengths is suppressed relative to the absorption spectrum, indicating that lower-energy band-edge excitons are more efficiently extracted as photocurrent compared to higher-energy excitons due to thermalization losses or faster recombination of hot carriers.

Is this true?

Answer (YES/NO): NO